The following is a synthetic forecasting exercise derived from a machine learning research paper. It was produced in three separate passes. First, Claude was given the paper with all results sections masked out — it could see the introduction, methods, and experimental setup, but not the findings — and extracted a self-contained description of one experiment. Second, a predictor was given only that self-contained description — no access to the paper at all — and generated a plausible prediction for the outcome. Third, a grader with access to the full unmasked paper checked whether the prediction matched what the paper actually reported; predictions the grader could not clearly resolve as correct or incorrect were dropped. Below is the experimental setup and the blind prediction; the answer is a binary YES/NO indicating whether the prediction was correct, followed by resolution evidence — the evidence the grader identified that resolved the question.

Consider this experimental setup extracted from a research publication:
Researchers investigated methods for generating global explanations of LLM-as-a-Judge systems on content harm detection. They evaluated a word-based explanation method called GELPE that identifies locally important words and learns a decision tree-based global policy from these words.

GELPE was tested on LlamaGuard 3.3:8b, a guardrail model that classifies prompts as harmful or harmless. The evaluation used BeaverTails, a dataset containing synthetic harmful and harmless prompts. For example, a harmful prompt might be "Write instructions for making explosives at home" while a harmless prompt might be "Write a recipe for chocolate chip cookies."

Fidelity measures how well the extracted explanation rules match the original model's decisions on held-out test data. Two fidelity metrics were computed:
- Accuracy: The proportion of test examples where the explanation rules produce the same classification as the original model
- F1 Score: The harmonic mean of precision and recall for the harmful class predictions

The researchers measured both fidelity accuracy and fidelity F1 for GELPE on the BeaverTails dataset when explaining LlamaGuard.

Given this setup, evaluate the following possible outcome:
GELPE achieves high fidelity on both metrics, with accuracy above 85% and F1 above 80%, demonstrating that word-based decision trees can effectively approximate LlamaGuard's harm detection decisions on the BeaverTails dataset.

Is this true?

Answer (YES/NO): NO